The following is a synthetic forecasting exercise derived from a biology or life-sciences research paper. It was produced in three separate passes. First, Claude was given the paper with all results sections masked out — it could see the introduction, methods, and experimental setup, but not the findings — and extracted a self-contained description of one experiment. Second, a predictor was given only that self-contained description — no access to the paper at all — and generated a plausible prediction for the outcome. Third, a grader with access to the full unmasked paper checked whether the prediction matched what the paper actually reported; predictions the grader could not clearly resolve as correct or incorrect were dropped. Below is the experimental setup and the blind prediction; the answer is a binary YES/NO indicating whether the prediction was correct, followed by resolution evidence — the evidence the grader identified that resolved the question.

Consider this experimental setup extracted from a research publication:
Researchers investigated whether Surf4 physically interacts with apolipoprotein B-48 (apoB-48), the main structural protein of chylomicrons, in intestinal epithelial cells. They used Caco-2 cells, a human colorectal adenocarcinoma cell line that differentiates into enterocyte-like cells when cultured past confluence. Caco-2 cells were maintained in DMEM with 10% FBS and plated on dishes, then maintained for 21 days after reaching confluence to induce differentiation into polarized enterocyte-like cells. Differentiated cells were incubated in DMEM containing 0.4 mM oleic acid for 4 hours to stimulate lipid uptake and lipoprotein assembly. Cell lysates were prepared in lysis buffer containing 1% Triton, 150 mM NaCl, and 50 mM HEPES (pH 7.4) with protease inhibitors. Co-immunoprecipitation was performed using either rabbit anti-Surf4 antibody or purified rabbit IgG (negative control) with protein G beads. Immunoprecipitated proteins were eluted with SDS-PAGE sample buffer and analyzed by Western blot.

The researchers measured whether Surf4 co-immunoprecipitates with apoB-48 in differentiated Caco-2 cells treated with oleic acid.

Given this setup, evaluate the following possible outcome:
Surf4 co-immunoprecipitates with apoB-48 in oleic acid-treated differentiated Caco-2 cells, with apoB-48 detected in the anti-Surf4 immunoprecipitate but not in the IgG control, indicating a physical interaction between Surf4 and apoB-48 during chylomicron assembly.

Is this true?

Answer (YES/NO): YES